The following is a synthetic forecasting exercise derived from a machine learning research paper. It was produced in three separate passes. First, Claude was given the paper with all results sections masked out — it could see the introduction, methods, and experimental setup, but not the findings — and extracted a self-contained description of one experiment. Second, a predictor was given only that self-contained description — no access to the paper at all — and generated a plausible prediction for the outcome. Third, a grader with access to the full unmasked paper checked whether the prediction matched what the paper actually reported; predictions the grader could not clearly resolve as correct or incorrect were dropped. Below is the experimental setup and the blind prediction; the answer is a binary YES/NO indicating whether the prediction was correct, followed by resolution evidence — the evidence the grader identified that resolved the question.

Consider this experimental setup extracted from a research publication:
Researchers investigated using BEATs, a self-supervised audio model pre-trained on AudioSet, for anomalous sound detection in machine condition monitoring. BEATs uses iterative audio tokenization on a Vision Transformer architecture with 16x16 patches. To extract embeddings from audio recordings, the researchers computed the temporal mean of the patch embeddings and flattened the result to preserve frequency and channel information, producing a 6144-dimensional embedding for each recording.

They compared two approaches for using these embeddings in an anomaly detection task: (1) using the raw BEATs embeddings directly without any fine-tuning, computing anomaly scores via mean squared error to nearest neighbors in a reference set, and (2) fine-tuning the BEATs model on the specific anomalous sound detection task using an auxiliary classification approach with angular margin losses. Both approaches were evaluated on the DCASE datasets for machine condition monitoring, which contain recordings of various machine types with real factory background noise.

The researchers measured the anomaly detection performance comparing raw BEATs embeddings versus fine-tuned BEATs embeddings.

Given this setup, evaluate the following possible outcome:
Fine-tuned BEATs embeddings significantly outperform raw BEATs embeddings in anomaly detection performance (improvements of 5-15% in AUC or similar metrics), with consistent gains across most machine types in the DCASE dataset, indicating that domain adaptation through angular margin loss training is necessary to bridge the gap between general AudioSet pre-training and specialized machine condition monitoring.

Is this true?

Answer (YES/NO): NO